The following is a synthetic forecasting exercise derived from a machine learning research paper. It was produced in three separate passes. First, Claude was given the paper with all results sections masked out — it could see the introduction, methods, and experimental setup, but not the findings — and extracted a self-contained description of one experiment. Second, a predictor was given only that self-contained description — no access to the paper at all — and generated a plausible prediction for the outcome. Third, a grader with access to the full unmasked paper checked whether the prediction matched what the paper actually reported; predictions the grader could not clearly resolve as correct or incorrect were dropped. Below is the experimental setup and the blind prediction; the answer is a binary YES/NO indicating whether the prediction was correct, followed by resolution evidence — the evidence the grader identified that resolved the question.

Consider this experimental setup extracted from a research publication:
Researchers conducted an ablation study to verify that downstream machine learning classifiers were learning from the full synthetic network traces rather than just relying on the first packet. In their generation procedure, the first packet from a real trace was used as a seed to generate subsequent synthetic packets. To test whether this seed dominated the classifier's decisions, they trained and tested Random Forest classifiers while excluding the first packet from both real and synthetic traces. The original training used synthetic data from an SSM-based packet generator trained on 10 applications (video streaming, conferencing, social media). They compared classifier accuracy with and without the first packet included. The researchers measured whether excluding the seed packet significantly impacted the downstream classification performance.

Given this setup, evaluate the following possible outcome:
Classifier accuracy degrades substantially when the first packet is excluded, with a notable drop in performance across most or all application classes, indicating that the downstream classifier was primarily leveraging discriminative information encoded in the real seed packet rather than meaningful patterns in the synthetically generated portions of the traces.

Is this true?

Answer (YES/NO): NO